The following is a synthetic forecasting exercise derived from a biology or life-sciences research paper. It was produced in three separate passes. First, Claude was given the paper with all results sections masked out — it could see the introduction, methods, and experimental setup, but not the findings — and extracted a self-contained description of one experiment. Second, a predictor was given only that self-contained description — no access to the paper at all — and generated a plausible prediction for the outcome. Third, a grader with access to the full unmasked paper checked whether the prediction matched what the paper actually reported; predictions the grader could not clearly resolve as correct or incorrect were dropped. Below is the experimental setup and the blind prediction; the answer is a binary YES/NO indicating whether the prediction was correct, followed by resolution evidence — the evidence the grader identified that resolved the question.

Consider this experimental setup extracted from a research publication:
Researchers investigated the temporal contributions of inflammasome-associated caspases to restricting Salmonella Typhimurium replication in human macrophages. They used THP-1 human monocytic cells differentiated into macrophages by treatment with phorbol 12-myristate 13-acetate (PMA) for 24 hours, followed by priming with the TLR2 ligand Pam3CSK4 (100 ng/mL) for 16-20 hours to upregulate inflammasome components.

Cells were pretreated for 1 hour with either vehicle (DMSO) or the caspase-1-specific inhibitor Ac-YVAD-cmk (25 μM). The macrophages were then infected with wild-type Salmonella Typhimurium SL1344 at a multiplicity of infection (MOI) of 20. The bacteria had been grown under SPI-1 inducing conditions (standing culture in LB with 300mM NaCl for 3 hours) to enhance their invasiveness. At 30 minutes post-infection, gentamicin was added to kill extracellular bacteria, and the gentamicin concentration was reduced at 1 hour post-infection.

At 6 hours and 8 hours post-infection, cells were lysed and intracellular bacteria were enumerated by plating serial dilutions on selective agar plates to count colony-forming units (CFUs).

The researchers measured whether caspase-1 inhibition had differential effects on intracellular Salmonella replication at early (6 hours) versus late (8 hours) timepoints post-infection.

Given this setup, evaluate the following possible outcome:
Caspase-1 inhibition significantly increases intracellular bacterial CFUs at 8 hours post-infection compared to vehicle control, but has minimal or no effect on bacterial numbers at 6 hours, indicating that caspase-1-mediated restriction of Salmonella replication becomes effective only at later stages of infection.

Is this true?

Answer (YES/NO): NO